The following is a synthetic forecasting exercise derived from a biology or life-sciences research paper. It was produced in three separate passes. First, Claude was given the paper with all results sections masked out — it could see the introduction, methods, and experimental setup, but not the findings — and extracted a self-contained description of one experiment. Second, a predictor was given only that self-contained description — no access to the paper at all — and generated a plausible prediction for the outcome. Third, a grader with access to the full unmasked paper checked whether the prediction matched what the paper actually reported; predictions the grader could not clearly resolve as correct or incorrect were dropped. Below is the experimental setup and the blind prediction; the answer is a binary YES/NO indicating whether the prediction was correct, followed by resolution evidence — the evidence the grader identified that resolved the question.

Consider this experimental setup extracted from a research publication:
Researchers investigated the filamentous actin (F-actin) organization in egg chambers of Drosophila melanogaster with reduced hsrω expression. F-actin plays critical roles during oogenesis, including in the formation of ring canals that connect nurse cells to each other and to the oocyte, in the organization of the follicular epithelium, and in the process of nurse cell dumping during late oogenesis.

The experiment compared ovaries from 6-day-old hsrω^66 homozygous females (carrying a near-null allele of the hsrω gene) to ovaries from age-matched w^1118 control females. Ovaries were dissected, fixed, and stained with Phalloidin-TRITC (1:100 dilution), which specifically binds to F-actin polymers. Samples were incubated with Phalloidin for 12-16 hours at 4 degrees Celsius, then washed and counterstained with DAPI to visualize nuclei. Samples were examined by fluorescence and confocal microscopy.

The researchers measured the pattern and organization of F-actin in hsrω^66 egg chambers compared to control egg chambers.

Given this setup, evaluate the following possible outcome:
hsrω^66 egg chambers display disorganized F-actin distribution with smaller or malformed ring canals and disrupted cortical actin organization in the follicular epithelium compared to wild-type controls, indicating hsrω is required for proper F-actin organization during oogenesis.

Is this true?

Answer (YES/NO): NO